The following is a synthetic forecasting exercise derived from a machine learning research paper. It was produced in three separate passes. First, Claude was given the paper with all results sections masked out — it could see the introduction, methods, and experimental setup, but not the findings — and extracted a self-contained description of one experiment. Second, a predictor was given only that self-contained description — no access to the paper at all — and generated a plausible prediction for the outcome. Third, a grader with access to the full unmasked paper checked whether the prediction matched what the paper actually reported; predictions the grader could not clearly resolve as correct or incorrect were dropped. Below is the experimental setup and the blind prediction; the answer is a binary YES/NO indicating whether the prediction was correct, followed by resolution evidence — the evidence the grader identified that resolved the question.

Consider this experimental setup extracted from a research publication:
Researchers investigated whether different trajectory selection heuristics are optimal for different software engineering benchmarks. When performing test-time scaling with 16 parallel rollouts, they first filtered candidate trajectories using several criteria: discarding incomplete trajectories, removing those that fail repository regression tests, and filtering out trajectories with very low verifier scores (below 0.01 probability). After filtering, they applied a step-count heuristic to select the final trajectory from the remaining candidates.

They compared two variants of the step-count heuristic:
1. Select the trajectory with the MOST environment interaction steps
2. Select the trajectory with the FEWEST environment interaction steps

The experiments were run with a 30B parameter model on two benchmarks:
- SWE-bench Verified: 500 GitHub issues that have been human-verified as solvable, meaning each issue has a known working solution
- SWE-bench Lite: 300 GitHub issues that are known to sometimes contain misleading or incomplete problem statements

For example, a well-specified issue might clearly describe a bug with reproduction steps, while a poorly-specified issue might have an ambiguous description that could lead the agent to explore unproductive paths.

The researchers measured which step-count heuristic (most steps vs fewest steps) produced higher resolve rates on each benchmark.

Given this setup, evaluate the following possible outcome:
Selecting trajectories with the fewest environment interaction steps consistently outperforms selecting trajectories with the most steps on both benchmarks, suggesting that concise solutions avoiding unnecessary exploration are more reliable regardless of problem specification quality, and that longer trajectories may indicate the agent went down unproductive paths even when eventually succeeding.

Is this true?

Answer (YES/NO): NO